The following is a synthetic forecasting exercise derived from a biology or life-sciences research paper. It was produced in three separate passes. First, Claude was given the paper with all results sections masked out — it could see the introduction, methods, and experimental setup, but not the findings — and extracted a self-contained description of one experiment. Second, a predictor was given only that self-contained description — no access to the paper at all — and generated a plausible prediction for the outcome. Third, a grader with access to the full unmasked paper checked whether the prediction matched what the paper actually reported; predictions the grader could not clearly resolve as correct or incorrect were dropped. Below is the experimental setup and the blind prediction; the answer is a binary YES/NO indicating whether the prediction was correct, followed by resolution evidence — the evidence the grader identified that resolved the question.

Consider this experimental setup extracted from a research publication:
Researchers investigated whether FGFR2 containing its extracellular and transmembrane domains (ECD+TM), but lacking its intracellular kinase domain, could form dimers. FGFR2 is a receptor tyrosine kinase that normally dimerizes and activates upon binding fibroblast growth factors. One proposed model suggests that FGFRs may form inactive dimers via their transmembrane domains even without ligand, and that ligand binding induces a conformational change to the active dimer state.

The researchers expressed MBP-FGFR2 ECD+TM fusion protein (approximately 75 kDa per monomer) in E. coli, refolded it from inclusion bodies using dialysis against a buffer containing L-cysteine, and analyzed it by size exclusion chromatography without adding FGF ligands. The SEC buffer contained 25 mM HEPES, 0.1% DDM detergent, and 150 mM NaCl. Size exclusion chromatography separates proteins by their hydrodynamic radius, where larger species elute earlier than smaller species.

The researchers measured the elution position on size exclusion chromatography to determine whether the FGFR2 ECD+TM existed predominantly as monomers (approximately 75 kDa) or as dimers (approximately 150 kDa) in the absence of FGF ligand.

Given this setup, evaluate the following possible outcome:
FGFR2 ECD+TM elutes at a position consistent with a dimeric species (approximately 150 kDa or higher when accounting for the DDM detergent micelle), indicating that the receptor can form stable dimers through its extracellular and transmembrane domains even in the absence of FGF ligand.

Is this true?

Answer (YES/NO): YES